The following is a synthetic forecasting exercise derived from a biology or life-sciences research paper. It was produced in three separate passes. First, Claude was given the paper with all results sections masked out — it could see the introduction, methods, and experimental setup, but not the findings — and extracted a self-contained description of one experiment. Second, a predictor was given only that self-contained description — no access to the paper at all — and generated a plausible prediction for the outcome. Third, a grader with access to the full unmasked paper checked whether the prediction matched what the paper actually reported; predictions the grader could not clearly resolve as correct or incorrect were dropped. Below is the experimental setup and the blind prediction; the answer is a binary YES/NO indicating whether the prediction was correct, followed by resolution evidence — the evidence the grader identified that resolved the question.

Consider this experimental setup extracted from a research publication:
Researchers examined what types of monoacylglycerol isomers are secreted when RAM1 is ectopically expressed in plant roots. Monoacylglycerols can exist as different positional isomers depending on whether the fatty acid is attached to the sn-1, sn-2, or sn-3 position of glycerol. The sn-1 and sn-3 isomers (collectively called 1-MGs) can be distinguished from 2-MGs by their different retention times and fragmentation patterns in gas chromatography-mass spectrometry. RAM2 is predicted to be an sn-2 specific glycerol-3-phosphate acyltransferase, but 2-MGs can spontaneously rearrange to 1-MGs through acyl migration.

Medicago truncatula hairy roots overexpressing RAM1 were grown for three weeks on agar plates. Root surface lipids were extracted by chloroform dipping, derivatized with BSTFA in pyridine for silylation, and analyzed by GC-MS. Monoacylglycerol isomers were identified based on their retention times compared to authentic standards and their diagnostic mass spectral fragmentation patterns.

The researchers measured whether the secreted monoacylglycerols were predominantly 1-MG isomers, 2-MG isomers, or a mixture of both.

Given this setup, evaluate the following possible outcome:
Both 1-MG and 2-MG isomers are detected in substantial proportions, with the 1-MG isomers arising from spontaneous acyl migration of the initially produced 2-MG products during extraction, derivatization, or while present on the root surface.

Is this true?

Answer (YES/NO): NO